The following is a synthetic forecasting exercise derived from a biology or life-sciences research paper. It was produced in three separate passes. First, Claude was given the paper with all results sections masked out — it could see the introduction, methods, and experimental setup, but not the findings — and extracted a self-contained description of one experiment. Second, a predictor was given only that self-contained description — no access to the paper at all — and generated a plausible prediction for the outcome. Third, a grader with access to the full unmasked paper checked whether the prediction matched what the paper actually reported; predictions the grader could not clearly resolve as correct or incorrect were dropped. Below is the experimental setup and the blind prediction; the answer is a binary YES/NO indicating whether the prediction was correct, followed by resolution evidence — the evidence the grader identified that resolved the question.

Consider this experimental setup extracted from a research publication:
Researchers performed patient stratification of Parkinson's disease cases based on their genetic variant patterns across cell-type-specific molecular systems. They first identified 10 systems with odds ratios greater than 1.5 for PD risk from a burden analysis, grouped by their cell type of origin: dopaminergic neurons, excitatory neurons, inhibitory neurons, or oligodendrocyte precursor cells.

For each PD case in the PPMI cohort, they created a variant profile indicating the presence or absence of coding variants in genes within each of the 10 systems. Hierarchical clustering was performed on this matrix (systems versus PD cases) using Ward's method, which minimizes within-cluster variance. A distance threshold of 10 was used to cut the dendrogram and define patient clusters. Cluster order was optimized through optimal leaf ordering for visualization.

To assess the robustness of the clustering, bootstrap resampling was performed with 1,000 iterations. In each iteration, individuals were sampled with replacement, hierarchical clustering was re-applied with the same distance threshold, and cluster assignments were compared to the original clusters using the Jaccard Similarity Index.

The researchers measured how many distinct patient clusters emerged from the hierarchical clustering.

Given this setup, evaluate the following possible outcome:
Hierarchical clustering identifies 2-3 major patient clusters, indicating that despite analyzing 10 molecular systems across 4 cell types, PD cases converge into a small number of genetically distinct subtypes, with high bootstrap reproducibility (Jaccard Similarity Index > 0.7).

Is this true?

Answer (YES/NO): NO